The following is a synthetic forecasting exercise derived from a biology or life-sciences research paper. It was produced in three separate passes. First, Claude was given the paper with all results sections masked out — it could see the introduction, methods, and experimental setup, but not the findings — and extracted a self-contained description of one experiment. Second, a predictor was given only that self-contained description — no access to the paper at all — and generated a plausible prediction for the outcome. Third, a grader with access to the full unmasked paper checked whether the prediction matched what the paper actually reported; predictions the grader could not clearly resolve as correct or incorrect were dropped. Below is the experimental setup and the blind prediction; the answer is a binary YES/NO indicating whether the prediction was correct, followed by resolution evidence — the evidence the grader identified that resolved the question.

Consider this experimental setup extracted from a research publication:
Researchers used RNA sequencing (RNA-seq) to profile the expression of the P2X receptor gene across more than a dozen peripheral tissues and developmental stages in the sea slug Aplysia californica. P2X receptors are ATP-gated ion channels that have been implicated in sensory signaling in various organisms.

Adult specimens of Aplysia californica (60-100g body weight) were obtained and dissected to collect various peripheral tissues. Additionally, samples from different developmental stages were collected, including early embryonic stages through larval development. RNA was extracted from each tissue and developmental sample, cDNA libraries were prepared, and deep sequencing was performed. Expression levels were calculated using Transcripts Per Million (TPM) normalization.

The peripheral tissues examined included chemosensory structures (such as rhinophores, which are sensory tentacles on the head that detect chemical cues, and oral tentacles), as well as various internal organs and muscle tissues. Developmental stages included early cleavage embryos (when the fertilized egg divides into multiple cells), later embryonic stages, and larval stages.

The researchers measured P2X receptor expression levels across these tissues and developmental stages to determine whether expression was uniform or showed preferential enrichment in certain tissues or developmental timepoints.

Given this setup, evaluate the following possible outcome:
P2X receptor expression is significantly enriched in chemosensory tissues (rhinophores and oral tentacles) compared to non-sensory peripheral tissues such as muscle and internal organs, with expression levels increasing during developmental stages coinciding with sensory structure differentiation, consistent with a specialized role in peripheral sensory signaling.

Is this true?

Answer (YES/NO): NO